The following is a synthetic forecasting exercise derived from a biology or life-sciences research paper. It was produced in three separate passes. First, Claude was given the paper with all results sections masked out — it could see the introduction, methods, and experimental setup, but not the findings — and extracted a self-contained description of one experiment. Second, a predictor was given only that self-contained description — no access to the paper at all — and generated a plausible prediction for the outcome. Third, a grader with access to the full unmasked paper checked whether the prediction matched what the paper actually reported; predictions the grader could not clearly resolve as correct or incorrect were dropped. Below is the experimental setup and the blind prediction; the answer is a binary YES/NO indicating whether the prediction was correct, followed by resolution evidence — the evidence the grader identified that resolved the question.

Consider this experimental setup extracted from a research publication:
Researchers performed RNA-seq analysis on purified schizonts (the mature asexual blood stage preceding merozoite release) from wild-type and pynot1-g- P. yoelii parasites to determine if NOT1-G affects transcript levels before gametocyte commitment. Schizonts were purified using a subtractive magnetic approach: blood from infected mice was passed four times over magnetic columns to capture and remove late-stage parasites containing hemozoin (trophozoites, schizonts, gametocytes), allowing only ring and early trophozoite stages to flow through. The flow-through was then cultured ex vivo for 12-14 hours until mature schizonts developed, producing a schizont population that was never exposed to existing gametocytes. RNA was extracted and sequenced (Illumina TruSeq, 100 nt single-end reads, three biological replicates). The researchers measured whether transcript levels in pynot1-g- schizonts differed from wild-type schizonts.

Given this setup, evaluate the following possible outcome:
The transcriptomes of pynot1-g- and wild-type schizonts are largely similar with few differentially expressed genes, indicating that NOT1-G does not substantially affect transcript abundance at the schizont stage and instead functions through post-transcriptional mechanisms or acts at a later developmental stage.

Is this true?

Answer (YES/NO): NO